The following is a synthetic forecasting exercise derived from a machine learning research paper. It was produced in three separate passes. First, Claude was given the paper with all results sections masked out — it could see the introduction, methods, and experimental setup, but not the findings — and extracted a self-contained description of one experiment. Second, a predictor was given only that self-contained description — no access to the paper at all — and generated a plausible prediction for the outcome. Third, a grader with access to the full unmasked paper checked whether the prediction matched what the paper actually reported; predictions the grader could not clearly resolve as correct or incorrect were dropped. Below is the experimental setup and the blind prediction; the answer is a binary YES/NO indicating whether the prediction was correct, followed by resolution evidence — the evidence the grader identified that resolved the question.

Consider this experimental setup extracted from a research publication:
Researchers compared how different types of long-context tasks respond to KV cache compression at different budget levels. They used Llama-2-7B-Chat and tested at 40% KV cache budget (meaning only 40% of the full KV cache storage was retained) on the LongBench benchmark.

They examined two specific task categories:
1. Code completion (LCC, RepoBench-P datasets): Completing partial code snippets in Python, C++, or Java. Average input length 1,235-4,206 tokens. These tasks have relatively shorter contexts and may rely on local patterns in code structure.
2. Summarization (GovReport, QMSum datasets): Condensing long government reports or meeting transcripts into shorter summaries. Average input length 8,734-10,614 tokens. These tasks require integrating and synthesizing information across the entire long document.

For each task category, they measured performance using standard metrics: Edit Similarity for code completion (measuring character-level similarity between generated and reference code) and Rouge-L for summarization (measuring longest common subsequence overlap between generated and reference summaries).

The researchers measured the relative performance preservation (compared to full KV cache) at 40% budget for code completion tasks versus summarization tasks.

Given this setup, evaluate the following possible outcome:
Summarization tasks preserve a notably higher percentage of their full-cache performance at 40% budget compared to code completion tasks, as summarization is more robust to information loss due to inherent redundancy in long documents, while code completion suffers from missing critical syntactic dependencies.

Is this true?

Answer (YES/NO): NO